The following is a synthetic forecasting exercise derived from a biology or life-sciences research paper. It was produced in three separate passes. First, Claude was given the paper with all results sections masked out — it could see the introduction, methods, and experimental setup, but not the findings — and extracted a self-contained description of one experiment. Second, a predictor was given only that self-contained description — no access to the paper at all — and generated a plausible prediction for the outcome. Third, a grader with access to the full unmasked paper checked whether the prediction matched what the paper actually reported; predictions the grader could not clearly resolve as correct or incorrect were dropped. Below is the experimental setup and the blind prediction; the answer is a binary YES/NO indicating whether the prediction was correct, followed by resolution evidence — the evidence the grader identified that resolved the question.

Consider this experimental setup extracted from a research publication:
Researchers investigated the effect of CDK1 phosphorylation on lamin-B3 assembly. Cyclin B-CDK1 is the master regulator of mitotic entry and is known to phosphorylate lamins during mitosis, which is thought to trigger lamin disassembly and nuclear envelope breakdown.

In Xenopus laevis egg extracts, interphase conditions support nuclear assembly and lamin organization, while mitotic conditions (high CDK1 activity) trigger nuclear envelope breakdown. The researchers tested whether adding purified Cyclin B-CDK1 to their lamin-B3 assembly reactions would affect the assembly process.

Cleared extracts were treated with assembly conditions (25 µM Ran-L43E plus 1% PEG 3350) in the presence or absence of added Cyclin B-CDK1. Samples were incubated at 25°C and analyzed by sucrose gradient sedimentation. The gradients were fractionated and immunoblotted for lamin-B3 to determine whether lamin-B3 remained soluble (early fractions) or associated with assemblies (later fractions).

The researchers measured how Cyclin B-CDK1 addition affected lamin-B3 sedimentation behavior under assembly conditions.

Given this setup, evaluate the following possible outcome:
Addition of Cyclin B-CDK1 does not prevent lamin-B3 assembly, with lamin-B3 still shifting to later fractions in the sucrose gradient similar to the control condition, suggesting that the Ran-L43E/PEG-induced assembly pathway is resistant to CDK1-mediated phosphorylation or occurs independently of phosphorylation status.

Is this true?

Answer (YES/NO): NO